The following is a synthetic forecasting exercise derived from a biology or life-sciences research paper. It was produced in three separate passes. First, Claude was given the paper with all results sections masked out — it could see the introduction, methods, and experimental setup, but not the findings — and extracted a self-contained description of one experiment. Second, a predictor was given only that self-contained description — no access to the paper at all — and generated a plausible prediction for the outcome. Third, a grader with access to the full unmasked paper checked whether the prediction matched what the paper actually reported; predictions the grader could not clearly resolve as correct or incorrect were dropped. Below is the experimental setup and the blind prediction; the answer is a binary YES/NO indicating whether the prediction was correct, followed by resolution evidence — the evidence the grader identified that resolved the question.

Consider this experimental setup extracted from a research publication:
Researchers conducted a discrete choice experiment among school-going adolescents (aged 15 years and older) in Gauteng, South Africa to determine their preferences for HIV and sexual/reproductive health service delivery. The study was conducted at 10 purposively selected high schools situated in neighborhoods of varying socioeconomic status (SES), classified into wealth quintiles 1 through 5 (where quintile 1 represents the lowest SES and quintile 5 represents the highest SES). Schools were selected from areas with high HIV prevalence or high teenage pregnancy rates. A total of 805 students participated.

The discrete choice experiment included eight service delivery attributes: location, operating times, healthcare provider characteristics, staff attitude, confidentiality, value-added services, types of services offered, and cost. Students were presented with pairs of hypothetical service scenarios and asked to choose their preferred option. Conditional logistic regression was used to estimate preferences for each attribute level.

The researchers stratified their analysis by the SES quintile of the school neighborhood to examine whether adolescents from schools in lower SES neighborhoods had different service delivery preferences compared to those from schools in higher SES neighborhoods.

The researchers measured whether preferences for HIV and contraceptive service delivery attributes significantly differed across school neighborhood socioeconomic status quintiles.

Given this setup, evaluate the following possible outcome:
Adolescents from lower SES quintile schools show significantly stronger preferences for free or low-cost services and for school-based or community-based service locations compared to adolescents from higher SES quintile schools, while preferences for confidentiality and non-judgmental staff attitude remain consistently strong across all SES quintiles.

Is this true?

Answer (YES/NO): NO